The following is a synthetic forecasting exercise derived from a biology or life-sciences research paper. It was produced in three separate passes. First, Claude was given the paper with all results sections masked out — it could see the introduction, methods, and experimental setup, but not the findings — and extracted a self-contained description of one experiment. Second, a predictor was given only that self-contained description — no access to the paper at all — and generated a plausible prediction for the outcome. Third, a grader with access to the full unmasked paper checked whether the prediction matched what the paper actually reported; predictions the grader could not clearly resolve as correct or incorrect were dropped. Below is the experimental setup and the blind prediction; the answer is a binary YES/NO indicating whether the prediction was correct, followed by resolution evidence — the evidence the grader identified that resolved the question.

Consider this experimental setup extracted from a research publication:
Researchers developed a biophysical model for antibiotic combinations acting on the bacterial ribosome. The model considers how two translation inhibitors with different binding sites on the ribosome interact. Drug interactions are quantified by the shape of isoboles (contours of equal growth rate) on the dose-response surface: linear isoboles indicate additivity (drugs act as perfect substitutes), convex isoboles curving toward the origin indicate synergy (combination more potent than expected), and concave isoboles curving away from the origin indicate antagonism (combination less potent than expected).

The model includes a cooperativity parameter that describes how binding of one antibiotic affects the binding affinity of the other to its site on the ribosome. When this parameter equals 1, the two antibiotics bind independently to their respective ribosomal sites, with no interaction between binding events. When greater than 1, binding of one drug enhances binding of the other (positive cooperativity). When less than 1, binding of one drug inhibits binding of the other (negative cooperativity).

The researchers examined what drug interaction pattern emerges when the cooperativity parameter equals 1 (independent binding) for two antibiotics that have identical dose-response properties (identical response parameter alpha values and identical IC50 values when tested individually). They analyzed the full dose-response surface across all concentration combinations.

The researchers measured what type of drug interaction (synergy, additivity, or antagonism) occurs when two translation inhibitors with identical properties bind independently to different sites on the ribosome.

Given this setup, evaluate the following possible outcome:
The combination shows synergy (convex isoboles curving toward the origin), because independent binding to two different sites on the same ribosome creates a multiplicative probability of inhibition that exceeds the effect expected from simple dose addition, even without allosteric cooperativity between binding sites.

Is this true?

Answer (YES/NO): NO